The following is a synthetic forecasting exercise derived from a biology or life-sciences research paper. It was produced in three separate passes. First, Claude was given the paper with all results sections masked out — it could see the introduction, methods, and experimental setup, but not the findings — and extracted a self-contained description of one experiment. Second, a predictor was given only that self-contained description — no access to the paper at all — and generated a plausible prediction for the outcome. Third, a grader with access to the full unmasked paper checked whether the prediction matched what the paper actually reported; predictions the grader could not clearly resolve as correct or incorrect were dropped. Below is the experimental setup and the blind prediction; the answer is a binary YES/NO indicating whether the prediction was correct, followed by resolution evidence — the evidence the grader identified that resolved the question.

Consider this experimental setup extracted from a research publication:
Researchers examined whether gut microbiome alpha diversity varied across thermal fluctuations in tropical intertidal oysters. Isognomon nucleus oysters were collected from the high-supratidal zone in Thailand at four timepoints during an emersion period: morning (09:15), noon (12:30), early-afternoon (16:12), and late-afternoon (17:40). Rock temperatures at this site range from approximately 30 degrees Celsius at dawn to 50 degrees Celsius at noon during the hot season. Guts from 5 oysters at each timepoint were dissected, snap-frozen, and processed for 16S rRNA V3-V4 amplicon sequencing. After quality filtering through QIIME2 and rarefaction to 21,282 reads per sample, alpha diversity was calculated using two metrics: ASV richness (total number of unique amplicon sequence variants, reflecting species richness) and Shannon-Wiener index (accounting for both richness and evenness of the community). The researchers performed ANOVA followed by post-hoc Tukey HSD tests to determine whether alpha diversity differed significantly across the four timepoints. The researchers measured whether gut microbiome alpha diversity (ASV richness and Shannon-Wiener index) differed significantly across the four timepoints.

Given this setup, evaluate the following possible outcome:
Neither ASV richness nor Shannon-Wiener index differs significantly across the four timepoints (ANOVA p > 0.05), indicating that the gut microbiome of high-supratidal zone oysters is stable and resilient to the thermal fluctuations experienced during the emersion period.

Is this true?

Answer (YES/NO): NO